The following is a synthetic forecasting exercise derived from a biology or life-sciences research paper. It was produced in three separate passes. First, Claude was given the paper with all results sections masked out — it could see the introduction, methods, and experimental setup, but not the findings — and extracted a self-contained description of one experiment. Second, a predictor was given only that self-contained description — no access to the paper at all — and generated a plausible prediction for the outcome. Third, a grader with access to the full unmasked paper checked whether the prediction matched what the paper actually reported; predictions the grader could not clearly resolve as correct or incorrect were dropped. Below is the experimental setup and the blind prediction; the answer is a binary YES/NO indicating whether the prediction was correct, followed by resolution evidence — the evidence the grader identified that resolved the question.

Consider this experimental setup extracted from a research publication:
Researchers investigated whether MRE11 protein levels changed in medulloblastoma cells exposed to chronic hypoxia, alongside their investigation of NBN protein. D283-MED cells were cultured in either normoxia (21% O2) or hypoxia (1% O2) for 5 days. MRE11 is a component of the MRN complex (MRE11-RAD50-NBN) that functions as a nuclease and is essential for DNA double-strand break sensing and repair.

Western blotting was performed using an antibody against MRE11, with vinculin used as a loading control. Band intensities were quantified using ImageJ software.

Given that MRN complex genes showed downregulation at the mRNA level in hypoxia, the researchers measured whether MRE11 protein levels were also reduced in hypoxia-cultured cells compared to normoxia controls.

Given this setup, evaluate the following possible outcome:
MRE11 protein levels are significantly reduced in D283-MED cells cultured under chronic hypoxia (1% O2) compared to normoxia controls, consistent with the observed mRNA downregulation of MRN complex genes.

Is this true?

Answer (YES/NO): YES